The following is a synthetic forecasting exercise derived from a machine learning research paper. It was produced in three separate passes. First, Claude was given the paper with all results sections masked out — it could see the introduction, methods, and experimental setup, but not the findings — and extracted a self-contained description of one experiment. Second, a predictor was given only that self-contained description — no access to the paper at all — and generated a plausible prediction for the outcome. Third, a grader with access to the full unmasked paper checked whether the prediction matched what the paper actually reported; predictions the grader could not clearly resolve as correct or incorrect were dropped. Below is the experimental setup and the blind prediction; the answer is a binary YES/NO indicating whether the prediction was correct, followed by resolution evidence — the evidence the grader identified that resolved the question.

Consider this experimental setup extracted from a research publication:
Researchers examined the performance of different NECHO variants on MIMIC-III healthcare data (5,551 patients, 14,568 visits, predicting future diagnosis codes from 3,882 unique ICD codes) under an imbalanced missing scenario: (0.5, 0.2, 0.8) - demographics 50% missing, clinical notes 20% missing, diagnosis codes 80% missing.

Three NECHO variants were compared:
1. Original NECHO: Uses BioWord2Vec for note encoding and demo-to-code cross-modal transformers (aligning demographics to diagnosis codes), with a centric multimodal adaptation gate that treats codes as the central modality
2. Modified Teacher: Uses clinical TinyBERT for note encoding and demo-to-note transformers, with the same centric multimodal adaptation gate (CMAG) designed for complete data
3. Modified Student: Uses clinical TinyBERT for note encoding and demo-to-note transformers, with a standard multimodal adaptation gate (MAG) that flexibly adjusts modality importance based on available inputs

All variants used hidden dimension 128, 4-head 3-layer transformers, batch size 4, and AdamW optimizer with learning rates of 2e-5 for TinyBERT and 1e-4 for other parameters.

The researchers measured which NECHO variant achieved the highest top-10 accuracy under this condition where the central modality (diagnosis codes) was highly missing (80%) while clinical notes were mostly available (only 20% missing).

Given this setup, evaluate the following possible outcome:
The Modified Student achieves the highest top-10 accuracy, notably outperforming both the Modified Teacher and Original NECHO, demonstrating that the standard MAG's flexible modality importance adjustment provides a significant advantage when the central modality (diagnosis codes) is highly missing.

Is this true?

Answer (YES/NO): NO